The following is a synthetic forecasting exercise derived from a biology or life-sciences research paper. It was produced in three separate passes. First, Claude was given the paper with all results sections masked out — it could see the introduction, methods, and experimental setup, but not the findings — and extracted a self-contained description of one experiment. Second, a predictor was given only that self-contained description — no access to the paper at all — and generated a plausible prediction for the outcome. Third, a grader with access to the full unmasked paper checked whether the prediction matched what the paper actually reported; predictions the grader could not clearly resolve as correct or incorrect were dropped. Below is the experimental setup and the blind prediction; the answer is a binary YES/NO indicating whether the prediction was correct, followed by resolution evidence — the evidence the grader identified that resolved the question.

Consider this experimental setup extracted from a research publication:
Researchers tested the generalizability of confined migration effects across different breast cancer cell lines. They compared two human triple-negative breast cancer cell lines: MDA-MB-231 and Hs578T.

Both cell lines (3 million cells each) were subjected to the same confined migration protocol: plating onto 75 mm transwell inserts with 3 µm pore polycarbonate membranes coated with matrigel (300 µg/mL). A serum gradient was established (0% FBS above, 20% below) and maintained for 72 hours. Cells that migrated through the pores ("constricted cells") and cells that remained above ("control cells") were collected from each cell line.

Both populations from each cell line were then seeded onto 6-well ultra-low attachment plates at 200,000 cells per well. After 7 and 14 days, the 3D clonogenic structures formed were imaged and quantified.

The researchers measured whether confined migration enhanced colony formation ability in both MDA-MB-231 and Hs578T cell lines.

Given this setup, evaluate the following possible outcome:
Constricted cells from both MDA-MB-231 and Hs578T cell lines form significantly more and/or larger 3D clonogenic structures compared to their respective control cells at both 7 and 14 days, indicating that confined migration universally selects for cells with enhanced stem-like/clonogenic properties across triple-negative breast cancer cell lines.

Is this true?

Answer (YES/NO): YES